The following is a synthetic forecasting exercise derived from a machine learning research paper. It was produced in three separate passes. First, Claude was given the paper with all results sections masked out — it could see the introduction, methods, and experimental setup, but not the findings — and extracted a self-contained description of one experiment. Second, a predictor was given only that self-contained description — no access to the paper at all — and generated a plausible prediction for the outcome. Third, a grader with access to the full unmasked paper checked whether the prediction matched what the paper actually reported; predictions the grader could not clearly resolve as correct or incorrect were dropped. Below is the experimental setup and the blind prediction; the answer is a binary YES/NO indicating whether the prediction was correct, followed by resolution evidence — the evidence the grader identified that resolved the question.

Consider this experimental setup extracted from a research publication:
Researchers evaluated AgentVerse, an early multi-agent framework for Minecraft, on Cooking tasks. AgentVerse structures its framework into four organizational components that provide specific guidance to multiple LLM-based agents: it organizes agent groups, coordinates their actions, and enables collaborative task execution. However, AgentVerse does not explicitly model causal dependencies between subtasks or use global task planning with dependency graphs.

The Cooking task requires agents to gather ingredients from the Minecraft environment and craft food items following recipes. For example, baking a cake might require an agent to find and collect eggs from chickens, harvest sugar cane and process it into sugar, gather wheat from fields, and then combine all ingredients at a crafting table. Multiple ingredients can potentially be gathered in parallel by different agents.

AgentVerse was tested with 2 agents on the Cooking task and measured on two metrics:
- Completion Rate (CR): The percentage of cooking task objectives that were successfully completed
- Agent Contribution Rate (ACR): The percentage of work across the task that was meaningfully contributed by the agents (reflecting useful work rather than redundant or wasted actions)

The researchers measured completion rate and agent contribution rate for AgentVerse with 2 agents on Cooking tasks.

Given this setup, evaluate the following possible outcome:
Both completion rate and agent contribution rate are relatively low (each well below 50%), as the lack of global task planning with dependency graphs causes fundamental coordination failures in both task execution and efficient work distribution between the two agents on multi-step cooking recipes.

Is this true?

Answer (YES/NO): NO